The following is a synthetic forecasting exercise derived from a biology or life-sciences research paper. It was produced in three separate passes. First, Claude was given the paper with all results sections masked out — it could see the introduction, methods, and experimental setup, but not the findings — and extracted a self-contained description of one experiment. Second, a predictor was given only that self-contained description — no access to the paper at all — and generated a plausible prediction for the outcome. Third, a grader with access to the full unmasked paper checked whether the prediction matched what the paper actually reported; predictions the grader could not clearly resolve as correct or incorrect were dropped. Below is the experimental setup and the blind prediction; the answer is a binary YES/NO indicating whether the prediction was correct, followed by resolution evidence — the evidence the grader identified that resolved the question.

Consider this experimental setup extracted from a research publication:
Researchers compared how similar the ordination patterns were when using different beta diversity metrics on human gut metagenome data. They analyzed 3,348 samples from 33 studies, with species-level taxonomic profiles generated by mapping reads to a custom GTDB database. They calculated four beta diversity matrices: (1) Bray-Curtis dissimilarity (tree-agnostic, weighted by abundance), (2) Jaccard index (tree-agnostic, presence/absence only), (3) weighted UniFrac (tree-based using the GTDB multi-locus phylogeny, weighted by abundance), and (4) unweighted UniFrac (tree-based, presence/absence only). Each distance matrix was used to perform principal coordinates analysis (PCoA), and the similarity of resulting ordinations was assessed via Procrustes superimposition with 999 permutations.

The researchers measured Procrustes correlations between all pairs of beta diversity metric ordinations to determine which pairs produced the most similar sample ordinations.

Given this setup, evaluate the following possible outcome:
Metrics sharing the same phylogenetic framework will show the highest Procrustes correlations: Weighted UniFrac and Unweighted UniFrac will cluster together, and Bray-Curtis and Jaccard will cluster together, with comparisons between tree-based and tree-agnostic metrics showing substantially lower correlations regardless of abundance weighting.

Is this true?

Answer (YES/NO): NO